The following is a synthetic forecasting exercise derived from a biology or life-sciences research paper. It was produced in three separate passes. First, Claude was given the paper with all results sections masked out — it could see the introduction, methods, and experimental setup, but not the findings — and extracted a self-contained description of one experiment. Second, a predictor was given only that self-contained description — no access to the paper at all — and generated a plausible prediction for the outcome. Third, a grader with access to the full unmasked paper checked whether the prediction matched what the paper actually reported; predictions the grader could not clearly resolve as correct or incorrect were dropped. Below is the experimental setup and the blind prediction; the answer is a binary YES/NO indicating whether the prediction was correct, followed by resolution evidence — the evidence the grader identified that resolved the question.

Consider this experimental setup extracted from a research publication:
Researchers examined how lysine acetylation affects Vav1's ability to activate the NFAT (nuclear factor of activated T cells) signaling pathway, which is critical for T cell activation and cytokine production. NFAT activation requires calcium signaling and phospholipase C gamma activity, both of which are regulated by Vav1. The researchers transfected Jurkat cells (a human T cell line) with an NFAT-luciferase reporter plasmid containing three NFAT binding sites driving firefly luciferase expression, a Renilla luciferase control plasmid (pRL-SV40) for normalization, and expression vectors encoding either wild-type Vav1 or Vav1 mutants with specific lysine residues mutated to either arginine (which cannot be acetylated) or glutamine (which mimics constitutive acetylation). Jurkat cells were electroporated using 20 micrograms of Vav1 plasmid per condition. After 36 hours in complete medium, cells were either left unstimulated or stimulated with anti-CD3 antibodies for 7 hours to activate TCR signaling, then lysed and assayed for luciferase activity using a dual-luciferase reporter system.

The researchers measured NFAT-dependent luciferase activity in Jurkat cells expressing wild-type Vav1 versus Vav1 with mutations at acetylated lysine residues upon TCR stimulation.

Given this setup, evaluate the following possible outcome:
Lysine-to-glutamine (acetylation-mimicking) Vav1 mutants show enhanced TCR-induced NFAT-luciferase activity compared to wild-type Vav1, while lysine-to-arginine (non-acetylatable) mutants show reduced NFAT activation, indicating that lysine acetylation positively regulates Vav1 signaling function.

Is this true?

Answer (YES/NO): NO